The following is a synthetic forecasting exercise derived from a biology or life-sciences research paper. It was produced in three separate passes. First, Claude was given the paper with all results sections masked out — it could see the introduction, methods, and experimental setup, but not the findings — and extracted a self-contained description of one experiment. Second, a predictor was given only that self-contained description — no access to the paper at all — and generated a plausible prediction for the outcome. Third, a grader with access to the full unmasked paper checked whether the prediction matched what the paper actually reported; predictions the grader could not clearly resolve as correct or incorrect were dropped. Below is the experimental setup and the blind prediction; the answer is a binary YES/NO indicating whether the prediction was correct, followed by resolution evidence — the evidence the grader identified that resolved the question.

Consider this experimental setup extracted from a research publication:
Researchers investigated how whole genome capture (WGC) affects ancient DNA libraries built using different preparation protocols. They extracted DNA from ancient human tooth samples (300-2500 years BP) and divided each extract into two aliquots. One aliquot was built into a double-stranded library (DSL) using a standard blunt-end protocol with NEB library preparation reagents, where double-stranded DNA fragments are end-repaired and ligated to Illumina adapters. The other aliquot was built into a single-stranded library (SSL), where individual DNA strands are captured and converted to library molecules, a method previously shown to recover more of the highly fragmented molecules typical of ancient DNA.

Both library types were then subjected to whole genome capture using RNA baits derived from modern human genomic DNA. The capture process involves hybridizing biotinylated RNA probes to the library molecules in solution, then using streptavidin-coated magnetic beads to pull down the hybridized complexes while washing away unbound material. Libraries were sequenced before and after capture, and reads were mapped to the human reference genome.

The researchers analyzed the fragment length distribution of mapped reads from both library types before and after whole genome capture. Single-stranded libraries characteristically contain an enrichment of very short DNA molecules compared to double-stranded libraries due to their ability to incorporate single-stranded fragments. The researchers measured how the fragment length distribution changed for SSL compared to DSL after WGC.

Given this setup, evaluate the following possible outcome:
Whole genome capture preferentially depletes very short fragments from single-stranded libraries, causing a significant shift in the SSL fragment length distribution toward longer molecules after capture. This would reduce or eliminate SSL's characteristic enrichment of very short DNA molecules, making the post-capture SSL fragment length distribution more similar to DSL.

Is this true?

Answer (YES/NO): YES